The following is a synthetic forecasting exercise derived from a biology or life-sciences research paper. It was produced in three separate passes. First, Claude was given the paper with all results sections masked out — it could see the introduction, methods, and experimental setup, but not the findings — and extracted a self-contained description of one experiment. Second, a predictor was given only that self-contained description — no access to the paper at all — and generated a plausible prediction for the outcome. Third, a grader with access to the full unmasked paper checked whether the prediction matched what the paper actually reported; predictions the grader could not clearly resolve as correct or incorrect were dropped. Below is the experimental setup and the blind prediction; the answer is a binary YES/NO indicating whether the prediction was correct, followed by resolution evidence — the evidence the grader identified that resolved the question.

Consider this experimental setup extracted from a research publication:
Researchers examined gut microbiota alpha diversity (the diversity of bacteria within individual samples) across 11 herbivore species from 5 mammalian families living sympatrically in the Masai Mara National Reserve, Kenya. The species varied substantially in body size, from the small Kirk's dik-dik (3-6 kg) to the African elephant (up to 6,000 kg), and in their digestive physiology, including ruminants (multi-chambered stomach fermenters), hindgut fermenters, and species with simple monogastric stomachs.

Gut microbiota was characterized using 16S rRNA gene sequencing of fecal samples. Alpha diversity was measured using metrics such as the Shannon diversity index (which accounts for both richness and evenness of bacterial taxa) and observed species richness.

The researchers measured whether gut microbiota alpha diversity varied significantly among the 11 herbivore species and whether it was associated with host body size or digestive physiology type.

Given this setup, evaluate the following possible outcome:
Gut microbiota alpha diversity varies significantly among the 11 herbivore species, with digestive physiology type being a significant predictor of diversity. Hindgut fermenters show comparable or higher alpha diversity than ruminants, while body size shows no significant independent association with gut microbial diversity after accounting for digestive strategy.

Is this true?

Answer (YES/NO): NO